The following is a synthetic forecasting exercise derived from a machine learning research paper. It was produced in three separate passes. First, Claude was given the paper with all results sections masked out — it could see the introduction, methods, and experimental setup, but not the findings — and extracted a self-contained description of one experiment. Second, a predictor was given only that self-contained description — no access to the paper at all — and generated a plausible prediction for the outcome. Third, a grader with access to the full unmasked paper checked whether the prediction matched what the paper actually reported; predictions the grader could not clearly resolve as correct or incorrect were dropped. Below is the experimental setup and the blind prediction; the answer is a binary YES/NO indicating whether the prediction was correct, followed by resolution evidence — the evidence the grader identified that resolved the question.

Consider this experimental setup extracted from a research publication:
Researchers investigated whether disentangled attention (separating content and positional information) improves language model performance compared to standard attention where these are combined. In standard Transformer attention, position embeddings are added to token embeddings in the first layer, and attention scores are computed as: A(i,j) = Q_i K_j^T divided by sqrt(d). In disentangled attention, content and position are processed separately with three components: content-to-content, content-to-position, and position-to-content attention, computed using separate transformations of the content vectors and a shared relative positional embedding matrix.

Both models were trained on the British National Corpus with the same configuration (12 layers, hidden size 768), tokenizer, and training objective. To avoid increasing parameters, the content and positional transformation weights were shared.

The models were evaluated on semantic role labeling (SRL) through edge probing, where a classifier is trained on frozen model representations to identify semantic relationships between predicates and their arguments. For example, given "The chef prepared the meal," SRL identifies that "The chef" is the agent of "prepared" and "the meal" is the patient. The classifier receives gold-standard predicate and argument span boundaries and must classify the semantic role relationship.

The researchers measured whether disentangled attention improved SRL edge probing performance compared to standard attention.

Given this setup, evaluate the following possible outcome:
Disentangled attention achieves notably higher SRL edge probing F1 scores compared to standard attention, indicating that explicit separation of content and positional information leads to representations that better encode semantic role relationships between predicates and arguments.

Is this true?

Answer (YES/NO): NO